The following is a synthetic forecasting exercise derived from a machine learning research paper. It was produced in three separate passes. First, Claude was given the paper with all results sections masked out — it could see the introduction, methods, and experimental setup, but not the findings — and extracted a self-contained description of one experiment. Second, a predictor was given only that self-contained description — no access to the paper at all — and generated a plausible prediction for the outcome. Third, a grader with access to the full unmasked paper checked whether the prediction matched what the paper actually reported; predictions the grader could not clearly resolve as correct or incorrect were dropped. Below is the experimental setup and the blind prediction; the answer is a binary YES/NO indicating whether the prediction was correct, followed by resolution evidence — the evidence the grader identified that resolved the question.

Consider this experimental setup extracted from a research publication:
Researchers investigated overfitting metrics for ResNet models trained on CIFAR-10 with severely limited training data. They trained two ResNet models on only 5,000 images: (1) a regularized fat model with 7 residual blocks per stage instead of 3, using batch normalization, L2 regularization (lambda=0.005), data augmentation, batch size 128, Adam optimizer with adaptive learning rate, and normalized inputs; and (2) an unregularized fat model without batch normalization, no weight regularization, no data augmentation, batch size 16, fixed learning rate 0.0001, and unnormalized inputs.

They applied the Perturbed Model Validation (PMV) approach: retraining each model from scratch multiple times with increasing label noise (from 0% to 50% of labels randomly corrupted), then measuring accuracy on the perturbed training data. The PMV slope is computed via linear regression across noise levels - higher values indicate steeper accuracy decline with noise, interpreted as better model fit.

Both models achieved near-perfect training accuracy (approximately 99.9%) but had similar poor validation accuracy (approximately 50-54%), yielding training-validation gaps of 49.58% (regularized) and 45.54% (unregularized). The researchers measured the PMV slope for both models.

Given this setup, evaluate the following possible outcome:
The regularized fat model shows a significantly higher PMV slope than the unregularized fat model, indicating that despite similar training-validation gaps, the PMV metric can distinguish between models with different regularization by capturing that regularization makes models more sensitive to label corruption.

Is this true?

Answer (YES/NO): NO